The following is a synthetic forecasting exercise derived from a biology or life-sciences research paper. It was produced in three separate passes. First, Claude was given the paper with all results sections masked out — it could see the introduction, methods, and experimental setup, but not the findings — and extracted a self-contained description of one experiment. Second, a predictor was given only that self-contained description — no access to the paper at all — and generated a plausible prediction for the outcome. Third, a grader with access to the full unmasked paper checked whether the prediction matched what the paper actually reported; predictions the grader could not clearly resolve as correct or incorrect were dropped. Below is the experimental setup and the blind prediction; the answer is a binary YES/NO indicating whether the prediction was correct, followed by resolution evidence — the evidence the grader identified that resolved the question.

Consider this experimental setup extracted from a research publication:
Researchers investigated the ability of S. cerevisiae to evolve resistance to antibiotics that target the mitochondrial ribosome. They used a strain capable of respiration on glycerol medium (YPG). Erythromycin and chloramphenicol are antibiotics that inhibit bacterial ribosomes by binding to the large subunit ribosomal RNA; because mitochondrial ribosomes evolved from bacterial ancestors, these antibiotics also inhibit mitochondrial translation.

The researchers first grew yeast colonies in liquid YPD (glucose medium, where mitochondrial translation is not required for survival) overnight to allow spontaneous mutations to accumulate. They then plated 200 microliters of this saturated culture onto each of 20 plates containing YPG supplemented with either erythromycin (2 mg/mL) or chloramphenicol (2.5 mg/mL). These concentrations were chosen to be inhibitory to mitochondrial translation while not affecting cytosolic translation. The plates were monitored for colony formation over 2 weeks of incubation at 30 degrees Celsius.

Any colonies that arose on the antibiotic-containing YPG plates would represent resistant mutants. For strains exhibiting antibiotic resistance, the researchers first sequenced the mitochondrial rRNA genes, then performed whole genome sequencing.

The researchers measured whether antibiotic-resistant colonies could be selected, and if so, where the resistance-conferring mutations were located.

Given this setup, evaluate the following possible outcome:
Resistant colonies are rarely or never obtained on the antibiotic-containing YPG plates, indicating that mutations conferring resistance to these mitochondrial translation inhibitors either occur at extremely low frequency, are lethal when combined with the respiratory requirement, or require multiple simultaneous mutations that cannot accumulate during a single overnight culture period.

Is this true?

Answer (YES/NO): NO